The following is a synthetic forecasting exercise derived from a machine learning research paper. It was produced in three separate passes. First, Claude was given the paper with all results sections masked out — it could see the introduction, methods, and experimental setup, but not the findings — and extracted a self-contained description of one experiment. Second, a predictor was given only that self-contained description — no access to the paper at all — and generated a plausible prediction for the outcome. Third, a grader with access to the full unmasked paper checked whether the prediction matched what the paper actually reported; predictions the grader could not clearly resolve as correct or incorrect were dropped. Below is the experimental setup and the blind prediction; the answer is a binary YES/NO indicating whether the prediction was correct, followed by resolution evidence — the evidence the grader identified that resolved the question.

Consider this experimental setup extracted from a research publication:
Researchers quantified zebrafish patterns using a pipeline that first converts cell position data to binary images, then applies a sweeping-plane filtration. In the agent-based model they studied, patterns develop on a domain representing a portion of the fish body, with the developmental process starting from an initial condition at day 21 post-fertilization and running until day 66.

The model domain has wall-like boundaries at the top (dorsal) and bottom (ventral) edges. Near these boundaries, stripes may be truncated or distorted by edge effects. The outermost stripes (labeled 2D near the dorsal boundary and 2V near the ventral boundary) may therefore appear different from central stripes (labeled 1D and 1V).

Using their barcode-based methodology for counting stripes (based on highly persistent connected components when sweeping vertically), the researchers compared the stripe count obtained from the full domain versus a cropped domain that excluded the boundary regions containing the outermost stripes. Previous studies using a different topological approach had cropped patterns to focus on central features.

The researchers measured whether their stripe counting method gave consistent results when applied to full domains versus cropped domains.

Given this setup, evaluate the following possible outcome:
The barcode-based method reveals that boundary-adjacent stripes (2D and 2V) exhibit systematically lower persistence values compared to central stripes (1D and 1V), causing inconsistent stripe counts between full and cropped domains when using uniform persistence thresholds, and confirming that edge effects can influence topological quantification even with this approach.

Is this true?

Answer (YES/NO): NO